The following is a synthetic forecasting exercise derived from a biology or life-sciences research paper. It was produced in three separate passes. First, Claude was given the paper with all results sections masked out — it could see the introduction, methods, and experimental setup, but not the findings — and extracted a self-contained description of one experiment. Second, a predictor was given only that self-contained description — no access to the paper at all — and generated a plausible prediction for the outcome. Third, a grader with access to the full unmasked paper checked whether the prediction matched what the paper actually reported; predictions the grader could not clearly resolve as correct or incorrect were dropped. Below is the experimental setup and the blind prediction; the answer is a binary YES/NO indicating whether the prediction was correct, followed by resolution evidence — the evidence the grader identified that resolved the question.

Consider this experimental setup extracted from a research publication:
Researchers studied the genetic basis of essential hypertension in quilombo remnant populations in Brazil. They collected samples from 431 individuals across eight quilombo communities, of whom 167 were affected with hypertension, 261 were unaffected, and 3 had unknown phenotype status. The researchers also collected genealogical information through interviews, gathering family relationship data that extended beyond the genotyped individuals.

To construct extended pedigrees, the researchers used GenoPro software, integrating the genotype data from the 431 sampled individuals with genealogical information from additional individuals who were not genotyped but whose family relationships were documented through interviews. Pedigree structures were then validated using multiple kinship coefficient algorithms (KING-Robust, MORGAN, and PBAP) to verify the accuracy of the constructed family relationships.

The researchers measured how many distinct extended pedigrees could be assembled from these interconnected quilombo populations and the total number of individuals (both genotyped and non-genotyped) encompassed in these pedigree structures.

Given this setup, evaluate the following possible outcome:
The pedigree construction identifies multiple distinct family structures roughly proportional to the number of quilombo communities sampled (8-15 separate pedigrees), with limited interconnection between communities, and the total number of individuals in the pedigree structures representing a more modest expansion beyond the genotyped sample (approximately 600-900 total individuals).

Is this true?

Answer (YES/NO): NO